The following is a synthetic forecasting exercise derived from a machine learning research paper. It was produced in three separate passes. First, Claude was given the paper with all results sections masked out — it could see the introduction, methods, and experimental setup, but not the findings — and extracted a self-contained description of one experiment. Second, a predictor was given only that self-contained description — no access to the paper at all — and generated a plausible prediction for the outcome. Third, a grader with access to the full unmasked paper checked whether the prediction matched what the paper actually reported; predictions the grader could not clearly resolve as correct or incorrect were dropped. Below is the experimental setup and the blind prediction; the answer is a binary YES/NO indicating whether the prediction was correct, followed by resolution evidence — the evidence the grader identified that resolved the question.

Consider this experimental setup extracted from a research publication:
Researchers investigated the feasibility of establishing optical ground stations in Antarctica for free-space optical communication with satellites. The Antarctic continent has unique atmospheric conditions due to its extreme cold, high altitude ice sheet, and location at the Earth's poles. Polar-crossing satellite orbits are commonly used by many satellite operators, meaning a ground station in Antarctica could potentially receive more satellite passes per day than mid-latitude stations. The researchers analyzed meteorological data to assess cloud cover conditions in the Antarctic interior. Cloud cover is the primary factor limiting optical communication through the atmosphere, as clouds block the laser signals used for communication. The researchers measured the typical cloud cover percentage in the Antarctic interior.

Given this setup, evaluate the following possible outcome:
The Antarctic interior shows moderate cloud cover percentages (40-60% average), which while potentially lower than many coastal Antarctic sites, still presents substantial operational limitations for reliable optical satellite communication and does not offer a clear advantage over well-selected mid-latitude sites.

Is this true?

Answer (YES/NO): NO